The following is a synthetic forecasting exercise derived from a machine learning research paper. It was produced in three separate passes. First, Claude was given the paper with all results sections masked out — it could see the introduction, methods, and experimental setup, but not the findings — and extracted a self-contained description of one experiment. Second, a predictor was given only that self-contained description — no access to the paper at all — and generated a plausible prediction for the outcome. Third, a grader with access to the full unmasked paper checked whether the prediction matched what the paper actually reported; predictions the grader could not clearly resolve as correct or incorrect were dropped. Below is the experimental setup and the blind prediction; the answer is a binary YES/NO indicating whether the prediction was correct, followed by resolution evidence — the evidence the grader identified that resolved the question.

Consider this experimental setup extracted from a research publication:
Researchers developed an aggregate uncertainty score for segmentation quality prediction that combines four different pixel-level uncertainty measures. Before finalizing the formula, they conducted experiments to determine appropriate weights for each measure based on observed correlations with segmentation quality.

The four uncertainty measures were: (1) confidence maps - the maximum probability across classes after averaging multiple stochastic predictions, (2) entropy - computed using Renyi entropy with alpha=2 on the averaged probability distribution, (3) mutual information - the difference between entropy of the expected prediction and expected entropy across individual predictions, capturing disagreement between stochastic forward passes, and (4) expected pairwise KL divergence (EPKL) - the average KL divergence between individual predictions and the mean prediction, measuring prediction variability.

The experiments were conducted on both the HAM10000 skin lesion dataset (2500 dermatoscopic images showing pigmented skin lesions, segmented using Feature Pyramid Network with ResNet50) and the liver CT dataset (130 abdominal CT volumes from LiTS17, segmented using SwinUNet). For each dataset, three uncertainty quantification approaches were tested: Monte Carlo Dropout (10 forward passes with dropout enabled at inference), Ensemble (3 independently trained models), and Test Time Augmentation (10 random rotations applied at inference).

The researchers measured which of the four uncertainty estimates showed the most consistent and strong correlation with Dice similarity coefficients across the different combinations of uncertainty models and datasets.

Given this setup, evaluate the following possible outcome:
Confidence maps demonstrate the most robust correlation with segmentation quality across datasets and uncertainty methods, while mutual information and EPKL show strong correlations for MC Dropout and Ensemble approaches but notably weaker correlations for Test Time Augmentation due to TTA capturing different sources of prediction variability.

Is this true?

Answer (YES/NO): NO